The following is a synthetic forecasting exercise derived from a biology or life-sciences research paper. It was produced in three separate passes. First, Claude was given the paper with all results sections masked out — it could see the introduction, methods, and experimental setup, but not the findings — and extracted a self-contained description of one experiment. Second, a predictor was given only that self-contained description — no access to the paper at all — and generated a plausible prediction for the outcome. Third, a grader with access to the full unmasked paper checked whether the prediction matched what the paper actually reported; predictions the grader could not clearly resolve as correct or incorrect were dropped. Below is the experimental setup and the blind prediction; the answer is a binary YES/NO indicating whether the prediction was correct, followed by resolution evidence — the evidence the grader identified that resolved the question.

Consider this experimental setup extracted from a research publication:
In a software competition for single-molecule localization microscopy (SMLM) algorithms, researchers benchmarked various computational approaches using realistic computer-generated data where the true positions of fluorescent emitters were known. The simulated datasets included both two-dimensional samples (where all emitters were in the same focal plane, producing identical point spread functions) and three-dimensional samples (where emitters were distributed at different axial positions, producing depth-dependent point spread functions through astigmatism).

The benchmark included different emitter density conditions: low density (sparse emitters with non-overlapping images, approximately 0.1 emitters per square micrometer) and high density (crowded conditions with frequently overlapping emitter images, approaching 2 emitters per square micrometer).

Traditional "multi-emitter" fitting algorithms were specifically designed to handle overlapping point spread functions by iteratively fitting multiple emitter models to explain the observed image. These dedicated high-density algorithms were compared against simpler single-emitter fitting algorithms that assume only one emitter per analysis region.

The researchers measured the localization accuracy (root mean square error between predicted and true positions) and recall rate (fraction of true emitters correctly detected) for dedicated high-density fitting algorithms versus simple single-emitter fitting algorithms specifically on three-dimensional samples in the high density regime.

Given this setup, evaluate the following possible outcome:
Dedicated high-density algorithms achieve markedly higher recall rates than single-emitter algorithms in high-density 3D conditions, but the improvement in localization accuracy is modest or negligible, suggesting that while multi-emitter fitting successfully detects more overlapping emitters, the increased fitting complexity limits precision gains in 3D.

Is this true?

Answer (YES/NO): NO